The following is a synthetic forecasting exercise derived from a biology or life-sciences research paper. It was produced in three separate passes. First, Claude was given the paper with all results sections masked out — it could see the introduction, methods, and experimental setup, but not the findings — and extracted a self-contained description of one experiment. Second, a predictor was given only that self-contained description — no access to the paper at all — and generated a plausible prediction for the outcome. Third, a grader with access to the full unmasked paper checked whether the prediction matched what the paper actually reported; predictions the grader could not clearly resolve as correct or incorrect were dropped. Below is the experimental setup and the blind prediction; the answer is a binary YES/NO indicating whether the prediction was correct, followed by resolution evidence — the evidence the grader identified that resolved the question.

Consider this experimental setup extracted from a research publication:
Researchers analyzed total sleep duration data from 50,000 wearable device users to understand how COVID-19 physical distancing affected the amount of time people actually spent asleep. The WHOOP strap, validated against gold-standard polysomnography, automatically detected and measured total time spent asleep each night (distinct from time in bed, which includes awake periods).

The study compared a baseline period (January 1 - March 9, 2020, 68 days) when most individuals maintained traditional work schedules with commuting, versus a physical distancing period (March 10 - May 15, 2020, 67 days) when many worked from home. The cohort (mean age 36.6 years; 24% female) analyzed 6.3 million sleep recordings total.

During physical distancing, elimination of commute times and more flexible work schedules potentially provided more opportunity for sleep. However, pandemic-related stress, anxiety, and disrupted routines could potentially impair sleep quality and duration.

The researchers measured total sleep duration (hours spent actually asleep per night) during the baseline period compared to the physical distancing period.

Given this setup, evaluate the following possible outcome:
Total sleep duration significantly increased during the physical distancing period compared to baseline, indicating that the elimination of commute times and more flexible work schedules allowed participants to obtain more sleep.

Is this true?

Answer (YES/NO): YES